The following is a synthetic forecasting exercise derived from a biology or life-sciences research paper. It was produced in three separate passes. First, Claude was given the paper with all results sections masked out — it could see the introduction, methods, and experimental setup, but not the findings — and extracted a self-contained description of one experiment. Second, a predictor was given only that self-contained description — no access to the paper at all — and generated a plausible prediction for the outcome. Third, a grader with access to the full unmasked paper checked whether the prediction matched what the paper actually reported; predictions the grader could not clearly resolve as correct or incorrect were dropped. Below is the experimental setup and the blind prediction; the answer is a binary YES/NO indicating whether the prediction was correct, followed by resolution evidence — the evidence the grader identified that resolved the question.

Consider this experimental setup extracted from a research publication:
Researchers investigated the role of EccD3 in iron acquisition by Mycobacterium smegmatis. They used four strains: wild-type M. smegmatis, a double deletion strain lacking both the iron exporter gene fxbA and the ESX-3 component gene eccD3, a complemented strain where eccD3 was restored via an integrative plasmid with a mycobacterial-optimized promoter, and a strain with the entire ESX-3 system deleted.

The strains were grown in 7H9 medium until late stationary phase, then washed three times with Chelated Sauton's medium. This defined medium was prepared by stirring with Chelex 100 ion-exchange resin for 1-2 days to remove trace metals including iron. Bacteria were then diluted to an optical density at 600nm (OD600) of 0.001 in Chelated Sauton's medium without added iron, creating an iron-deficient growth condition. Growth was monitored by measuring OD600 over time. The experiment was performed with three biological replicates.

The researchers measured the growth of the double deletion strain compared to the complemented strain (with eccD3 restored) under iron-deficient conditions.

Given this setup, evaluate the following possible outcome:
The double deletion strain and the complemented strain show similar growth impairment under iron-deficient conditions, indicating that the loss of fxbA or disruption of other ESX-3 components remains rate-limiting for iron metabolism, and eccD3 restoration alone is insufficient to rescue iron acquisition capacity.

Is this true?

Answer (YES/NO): NO